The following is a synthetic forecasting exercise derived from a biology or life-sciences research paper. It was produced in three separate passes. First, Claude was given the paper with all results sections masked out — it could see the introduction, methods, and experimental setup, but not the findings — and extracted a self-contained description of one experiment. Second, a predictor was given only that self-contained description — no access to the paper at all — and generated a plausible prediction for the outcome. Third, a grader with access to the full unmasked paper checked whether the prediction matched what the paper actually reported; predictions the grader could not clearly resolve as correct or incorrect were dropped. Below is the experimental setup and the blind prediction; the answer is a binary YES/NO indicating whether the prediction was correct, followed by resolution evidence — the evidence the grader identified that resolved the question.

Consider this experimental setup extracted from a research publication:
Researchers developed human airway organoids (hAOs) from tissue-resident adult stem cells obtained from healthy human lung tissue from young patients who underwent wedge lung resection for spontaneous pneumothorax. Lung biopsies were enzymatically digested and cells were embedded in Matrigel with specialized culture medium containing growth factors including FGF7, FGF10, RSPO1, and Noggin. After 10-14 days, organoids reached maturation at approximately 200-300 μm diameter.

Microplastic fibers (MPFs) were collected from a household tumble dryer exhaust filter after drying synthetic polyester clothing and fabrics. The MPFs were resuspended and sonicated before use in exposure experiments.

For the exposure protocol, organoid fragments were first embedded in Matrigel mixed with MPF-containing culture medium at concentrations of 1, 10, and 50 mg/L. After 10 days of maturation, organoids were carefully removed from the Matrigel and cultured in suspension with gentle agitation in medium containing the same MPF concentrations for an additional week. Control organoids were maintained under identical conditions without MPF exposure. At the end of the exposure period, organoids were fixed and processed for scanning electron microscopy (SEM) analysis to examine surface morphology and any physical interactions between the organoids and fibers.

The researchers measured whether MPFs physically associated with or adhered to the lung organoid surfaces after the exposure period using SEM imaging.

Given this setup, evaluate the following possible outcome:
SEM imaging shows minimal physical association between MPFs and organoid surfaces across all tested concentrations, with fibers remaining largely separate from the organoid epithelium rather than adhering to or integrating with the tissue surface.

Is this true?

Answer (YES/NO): NO